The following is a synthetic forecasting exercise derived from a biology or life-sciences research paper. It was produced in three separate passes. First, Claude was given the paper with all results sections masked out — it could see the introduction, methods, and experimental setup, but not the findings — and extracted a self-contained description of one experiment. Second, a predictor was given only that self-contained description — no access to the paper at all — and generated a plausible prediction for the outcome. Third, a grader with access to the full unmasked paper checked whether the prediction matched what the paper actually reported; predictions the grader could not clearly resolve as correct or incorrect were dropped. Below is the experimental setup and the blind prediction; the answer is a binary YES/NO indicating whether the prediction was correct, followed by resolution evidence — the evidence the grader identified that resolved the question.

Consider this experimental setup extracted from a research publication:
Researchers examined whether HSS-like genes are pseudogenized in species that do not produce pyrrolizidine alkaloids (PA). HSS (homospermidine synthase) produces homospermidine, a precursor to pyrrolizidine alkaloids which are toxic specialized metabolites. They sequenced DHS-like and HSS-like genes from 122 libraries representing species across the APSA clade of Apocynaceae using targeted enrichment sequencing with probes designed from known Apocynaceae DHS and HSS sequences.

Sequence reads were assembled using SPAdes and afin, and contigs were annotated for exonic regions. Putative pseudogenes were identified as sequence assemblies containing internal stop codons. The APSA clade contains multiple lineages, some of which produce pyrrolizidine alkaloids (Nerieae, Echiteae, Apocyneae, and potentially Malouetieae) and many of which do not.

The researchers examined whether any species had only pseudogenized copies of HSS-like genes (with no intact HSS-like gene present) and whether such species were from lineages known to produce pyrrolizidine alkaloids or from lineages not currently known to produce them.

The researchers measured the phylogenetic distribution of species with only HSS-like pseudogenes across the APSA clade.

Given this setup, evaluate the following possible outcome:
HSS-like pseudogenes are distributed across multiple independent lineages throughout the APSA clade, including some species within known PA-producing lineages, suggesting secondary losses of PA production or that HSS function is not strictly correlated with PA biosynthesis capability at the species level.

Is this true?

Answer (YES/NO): YES